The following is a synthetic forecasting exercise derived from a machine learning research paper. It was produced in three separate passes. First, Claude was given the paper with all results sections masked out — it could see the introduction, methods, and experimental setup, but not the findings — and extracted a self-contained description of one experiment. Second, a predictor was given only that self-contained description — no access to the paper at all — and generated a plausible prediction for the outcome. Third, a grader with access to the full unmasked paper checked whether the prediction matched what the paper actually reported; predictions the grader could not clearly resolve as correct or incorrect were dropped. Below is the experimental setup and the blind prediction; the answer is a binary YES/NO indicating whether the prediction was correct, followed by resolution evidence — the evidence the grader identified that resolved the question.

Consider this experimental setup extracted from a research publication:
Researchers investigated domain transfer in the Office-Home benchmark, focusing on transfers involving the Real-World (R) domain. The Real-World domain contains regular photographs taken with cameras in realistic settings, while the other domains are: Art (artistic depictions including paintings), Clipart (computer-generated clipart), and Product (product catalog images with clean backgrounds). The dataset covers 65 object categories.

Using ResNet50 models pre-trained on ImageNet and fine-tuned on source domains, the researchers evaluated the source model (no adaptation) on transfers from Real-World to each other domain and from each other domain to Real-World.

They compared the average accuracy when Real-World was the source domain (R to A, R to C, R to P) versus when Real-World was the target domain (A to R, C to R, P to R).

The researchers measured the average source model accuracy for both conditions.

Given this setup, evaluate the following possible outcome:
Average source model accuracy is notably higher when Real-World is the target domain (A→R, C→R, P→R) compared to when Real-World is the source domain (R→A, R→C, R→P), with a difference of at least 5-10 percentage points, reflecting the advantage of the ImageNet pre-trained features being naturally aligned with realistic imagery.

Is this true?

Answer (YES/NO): YES